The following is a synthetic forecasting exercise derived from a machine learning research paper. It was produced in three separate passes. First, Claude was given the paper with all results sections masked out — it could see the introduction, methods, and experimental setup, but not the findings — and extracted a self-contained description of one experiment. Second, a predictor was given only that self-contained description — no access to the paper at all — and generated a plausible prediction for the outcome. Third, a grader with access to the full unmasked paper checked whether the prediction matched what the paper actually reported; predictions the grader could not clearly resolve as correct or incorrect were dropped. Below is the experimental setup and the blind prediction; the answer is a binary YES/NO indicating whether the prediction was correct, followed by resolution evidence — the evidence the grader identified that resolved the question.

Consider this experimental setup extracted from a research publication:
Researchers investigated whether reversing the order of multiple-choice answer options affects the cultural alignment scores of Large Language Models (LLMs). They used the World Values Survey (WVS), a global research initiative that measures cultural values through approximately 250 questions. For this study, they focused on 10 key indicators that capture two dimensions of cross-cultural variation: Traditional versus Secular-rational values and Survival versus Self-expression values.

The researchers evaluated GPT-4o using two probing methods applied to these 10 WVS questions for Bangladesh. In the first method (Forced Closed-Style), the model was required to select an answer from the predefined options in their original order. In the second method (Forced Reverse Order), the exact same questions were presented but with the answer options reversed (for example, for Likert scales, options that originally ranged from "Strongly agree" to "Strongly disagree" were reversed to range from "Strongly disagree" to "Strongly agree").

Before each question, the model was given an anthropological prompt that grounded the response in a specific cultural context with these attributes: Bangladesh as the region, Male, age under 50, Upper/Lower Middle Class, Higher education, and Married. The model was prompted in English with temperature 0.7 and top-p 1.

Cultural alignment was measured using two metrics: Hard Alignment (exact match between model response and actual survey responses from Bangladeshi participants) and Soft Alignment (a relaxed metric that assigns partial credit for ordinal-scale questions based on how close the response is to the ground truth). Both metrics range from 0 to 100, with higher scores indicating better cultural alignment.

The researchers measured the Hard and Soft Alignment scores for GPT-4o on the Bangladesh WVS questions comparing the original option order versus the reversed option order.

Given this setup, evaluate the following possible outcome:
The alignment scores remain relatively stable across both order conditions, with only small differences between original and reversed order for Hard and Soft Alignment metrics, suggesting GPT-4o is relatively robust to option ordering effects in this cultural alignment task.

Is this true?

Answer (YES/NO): NO